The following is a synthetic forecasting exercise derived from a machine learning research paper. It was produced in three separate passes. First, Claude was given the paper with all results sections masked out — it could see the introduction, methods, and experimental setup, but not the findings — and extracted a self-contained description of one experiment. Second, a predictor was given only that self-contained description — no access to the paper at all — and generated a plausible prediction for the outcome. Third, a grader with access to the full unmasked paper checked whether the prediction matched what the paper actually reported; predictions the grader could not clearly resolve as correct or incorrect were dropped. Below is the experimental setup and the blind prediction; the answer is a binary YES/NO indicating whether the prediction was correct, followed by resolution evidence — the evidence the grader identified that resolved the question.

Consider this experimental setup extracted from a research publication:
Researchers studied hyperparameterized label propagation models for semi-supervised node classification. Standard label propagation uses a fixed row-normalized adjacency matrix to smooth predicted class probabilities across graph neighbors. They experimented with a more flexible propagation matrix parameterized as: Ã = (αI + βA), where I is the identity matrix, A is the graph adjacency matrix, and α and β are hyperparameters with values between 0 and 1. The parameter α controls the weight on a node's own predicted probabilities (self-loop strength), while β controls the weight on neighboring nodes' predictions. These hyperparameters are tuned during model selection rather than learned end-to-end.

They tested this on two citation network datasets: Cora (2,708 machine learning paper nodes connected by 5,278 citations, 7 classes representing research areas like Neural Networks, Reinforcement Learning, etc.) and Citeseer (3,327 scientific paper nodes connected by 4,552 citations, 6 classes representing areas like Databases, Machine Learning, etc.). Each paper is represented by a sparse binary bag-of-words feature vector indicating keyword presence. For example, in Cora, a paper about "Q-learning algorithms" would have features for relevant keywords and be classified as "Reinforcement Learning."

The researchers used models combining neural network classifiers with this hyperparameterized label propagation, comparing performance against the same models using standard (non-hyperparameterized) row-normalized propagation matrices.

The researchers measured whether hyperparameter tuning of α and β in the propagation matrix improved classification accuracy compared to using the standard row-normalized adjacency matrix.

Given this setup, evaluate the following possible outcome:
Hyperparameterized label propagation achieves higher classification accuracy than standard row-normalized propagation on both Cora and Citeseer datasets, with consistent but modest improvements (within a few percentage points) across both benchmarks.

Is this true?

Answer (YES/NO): YES